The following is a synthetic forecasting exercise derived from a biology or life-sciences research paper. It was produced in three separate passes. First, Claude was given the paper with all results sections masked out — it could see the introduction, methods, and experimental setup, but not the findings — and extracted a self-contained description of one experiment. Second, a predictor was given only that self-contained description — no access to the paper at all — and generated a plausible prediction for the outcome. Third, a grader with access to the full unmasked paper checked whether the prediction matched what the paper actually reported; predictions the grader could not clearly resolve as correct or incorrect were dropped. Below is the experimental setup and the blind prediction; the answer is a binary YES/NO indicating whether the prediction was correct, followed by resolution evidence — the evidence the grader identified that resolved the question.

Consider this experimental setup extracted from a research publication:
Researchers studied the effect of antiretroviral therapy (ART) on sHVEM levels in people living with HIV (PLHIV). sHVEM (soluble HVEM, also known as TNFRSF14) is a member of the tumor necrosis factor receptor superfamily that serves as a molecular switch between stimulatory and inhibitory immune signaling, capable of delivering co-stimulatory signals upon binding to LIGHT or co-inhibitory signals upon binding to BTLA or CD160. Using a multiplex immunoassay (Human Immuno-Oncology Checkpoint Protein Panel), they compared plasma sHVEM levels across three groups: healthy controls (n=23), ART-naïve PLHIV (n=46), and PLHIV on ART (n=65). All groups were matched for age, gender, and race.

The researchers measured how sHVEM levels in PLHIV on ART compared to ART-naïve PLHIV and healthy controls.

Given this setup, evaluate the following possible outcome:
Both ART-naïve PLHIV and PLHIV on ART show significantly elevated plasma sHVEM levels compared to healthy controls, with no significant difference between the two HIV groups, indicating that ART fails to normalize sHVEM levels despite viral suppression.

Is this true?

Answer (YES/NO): YES